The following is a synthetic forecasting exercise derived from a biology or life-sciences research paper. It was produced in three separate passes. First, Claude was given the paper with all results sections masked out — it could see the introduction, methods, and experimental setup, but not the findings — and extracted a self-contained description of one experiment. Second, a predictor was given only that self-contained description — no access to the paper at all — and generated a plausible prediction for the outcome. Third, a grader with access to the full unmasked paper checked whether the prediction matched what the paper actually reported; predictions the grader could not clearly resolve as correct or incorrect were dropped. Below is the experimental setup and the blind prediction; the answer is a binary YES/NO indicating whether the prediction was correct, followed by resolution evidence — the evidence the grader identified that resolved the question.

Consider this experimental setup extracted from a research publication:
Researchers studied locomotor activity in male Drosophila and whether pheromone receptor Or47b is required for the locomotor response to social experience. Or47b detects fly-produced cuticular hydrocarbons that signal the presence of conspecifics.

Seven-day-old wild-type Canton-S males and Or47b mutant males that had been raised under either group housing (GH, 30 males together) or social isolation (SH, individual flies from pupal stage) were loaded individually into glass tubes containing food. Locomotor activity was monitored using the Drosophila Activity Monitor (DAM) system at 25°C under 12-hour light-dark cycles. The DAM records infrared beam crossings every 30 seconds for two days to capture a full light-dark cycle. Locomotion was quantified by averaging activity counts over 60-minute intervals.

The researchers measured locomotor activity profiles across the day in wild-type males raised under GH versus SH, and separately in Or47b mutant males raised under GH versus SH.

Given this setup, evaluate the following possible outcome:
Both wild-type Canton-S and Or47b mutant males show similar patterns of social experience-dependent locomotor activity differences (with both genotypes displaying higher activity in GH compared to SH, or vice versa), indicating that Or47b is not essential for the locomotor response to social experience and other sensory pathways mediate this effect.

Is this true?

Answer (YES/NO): NO